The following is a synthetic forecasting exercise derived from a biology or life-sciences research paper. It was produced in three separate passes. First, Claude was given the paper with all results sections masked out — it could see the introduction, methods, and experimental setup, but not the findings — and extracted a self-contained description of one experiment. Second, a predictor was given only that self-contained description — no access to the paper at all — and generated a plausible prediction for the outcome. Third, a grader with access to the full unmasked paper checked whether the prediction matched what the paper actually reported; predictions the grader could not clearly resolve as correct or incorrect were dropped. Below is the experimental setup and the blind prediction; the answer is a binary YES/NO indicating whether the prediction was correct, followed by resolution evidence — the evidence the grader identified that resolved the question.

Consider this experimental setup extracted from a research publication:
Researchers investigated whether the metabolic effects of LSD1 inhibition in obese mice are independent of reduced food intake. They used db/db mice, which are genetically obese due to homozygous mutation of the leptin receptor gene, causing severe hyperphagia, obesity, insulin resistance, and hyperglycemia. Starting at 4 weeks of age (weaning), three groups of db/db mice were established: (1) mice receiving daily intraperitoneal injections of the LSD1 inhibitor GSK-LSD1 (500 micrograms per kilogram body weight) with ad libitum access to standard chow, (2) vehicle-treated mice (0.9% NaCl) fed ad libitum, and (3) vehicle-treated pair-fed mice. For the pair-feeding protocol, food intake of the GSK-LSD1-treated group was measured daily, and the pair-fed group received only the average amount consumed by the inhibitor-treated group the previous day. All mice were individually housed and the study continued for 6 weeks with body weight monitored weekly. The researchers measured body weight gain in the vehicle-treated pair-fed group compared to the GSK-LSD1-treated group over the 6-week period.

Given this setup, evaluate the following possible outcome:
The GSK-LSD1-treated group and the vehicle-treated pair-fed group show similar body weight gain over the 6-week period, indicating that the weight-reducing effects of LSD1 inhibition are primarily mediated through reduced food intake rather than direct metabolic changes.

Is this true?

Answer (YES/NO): YES